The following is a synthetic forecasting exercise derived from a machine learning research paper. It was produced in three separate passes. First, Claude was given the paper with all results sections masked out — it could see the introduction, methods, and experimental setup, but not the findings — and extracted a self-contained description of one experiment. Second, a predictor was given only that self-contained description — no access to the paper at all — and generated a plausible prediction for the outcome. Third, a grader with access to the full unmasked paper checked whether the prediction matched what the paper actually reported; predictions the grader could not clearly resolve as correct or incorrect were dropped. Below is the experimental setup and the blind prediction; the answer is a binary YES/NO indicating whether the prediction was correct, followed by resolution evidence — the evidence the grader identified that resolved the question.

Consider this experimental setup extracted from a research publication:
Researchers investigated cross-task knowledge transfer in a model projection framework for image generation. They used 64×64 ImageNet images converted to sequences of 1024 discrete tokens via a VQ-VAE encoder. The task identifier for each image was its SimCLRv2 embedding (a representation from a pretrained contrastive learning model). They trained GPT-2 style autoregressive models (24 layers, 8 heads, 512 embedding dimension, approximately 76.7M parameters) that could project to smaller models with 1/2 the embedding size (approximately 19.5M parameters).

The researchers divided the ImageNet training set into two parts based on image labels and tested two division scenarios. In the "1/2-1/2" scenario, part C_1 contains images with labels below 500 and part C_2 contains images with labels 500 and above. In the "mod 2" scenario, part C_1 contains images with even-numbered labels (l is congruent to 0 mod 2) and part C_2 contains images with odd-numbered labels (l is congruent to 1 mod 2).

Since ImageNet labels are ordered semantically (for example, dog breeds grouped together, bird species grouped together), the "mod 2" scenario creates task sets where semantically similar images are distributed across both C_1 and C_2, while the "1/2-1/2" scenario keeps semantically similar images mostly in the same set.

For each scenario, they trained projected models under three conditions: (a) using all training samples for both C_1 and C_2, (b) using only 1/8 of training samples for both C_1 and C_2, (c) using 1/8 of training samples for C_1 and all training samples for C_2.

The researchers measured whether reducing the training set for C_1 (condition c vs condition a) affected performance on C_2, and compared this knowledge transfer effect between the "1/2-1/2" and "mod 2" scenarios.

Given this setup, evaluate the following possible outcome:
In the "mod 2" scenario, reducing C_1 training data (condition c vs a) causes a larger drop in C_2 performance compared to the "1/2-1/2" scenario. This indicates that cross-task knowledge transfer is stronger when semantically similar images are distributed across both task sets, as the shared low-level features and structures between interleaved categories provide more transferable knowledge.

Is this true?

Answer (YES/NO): YES